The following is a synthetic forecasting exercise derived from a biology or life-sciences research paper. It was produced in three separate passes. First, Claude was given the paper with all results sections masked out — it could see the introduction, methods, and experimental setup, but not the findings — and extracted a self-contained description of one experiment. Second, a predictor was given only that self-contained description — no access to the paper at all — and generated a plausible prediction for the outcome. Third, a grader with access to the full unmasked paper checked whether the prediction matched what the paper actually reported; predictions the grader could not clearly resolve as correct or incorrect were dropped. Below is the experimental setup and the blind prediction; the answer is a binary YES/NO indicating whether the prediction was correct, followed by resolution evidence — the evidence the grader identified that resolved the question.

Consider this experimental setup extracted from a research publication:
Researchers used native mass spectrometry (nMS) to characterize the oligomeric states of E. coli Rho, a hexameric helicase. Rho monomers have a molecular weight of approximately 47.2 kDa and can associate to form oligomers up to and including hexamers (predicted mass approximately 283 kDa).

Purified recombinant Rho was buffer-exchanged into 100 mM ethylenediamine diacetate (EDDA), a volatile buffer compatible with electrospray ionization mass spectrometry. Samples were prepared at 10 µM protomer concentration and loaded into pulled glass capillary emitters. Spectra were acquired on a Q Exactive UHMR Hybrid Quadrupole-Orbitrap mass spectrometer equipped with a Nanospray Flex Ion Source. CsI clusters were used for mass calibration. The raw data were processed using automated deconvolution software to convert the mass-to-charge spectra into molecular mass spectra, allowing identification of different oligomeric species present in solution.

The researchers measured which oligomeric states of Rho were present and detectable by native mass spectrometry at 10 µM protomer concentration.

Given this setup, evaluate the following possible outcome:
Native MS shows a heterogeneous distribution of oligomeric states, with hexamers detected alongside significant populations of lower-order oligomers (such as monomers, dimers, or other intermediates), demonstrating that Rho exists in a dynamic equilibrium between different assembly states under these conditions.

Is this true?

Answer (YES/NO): YES